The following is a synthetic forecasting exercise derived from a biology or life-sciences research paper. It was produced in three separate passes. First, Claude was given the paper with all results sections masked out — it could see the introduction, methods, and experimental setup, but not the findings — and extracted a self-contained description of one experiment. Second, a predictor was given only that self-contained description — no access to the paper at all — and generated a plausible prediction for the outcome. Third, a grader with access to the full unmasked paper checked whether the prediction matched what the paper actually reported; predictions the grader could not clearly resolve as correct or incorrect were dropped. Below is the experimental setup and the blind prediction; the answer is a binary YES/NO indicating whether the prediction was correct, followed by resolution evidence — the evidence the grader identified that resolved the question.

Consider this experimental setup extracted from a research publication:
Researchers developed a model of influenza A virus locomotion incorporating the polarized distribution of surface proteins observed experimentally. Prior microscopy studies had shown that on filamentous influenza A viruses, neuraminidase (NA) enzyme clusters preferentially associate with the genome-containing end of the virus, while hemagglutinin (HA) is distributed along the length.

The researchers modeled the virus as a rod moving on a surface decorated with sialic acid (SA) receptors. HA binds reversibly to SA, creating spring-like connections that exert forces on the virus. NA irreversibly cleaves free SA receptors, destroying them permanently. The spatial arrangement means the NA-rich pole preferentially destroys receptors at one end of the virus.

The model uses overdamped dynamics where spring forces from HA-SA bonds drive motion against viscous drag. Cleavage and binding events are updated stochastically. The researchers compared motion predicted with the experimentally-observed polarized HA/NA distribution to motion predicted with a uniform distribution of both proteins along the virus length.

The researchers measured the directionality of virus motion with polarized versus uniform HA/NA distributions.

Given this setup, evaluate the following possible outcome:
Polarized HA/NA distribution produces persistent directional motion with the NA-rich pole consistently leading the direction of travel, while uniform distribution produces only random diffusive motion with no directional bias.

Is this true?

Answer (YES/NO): NO